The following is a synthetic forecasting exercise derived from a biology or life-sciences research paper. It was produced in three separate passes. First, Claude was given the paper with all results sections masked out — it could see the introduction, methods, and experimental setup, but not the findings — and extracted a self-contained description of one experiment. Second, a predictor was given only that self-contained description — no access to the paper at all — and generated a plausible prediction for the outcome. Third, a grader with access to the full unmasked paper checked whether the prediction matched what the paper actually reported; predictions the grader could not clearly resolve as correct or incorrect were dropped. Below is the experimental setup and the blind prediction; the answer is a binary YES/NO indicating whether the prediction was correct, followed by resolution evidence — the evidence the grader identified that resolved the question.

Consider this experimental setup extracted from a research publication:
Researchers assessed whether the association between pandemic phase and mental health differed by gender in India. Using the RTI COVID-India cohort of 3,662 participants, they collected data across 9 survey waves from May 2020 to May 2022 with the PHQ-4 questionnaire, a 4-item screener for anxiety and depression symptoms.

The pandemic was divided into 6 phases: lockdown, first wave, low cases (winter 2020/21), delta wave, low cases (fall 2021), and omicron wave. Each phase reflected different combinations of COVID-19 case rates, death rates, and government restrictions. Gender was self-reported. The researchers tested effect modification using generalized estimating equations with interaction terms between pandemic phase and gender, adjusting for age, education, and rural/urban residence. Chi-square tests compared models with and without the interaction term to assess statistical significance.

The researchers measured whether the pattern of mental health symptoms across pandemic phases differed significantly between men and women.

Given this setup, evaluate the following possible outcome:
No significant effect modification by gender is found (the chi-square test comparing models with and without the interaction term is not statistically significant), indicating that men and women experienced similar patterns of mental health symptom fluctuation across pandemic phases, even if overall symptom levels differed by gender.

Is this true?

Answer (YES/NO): NO